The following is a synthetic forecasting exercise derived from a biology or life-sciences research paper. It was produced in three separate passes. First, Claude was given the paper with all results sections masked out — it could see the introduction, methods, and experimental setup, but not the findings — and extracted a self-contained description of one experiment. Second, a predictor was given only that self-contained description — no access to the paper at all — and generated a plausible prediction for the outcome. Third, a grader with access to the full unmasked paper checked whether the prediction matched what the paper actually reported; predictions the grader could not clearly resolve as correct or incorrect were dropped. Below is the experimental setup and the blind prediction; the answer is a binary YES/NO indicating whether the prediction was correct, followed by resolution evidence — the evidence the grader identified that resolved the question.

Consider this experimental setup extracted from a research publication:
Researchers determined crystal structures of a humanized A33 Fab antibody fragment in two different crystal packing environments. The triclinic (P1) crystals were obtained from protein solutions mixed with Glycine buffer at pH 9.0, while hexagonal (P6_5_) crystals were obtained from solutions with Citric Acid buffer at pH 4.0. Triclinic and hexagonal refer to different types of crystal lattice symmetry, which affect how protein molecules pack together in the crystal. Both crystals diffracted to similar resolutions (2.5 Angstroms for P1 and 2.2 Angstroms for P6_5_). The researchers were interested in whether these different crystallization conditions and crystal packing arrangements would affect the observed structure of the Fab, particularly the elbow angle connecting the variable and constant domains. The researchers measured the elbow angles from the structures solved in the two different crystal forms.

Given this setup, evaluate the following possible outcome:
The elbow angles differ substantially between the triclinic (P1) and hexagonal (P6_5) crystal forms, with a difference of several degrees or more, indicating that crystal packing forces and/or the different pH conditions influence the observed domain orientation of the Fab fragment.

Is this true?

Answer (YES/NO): YES